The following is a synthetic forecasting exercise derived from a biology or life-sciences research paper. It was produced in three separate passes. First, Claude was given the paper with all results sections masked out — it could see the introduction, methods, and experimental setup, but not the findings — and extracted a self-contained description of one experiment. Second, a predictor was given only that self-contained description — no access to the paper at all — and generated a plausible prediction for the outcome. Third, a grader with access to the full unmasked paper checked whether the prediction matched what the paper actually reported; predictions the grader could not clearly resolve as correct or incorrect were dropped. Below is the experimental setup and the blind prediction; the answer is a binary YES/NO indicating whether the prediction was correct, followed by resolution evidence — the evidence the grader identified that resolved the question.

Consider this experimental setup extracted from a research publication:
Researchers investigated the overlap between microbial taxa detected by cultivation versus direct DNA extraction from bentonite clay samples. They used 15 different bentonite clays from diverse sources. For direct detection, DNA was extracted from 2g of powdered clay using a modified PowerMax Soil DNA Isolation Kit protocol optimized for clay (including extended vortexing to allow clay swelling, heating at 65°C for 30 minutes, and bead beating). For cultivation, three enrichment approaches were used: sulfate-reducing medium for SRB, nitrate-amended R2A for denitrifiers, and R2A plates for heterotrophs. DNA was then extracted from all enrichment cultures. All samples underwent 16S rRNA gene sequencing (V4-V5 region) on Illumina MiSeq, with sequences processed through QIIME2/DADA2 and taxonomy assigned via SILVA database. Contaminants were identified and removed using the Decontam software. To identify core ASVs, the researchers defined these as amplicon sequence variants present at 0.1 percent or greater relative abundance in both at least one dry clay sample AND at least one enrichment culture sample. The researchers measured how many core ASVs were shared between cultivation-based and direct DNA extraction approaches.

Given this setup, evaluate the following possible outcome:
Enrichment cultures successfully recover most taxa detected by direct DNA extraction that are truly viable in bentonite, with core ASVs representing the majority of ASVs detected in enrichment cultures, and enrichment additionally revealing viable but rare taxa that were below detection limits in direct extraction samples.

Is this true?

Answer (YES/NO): NO